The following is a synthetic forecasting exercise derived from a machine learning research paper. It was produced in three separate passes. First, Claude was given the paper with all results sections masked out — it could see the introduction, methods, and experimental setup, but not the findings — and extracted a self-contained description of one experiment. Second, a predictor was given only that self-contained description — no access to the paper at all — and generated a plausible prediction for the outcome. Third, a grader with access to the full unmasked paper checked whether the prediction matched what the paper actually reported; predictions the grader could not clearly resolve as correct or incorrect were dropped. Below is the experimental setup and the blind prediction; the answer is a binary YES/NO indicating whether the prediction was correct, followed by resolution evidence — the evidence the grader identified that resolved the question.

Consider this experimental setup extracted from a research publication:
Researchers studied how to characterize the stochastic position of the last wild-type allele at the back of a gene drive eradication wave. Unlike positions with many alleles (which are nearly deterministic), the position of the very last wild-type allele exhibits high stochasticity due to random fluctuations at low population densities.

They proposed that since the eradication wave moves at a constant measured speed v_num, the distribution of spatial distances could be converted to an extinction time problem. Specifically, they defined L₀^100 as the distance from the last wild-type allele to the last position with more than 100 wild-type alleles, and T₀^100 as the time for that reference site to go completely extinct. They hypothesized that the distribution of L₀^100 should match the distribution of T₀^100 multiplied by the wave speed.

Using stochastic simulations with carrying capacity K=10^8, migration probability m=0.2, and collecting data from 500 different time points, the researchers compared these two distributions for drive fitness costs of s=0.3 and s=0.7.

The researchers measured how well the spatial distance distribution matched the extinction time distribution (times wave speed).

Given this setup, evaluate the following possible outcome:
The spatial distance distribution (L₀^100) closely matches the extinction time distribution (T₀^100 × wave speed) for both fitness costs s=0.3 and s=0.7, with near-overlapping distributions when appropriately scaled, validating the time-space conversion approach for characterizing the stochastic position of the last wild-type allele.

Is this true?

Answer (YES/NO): YES